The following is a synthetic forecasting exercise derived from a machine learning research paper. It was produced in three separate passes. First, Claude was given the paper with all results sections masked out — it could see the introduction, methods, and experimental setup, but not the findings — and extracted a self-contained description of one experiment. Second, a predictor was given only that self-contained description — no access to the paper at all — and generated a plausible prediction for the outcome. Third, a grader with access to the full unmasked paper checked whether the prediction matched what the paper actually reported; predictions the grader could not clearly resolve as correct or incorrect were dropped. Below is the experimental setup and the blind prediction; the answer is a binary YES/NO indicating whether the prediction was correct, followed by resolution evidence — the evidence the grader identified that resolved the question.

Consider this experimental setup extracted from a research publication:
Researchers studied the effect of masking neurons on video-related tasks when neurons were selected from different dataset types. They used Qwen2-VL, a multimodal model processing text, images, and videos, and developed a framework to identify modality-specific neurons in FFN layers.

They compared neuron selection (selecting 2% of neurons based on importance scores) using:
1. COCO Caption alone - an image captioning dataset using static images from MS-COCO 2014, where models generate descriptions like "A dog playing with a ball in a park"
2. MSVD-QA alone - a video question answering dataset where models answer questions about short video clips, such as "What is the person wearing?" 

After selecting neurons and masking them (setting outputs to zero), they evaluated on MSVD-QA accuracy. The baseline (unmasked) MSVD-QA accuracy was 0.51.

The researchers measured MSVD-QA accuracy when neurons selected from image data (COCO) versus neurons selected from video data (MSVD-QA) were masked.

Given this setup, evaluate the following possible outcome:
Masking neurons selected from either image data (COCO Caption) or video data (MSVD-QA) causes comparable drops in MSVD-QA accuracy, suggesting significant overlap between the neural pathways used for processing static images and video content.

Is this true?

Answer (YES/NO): NO